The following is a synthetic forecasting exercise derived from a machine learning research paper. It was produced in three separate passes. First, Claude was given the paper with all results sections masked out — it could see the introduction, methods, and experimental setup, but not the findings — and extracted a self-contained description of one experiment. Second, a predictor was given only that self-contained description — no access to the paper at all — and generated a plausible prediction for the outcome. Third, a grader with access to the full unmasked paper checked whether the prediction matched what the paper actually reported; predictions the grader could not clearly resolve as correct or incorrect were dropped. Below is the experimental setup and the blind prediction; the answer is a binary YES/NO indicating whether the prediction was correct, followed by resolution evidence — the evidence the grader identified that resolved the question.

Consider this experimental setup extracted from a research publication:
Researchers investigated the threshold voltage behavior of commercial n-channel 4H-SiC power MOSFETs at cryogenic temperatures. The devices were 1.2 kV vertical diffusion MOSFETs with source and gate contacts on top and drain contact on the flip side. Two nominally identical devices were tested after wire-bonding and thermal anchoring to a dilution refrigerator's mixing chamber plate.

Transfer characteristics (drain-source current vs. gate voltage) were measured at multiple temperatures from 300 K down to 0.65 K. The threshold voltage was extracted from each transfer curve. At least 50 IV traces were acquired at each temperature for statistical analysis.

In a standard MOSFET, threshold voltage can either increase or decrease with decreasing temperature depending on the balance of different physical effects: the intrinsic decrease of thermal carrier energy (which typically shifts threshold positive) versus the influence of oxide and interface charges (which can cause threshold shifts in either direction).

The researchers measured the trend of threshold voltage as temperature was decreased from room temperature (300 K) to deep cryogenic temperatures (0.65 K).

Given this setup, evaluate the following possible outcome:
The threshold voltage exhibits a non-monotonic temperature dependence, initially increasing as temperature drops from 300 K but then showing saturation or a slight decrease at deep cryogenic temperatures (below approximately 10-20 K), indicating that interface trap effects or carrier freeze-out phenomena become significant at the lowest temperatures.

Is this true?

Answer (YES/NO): YES